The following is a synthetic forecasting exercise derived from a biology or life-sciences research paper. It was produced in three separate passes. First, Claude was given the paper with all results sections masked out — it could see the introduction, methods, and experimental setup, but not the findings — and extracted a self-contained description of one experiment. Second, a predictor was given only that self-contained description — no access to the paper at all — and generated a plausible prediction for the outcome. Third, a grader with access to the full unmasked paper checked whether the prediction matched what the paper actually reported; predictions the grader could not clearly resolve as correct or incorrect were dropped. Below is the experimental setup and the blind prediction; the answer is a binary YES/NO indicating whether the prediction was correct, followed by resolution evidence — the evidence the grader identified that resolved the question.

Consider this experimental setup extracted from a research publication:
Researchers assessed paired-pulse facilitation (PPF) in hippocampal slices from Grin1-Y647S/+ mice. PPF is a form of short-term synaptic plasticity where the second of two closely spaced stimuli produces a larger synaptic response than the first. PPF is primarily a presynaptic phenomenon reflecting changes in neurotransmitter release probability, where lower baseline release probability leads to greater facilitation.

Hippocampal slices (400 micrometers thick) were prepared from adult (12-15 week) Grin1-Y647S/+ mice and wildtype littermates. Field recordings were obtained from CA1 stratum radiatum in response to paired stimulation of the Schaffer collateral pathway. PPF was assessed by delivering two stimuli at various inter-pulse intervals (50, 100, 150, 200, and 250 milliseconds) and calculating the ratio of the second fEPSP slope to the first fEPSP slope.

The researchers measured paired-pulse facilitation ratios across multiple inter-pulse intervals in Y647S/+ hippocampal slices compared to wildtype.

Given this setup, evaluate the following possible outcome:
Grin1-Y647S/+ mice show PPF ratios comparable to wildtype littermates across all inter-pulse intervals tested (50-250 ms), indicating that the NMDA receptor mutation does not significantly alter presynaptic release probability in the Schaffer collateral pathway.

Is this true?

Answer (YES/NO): YES